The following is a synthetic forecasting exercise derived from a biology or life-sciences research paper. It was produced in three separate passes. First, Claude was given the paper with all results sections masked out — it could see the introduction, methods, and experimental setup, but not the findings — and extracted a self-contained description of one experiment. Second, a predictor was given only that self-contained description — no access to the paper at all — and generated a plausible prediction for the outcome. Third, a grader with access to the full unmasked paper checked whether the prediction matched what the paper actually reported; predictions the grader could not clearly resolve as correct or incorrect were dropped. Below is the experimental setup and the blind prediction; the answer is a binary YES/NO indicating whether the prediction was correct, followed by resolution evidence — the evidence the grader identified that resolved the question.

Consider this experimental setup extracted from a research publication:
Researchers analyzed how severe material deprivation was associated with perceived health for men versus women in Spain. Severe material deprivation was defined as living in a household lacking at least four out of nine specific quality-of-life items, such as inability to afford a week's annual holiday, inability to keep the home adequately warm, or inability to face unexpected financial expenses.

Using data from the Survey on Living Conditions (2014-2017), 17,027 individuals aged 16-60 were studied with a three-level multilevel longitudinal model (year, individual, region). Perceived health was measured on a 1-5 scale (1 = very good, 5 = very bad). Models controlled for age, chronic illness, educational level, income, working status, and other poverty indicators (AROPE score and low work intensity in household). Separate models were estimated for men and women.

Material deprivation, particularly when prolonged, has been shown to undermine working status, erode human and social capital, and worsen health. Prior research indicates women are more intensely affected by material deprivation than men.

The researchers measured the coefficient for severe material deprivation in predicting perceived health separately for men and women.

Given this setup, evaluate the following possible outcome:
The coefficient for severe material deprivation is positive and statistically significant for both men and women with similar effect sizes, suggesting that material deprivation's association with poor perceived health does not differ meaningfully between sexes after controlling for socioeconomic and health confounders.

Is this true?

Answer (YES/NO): NO